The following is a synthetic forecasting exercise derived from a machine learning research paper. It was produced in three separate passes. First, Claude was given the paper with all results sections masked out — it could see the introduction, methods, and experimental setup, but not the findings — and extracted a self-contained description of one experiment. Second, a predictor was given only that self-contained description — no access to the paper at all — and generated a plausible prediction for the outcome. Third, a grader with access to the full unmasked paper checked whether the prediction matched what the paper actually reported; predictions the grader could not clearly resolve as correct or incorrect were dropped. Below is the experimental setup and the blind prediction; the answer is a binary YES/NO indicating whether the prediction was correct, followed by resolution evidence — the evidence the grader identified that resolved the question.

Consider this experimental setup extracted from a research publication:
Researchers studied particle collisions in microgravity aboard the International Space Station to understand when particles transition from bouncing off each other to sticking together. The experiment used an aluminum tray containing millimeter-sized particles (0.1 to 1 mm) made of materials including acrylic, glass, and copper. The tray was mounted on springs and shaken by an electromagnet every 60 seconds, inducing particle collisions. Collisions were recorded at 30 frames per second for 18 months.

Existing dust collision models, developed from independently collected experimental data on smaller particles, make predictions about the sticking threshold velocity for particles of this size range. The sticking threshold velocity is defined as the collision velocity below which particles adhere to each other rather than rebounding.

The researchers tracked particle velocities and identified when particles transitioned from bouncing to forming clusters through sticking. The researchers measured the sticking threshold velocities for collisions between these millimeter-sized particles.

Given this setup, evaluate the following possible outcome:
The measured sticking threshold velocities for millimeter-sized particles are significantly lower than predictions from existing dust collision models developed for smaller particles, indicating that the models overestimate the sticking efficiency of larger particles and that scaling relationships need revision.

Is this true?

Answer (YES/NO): NO